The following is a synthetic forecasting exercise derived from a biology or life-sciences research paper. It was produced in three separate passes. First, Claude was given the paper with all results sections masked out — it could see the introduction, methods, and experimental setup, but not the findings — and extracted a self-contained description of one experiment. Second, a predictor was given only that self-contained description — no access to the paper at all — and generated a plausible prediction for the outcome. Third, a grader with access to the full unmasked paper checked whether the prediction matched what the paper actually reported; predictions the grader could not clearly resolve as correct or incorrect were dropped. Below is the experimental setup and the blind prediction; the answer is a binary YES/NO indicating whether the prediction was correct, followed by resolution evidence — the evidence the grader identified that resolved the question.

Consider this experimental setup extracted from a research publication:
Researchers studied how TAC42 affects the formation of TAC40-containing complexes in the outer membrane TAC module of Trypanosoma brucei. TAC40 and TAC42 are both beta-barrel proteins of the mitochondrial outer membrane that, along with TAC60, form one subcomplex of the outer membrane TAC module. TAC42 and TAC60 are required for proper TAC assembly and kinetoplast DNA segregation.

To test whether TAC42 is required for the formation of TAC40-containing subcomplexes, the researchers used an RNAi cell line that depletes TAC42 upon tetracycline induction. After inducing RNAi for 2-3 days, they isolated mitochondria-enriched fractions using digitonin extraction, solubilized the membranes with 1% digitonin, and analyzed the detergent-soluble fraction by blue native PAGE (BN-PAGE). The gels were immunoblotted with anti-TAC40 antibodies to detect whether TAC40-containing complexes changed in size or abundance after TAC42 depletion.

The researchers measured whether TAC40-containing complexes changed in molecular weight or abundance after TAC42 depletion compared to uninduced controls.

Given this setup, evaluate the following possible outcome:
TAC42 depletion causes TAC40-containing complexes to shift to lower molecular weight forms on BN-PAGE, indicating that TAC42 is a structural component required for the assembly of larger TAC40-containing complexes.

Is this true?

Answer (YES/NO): YES